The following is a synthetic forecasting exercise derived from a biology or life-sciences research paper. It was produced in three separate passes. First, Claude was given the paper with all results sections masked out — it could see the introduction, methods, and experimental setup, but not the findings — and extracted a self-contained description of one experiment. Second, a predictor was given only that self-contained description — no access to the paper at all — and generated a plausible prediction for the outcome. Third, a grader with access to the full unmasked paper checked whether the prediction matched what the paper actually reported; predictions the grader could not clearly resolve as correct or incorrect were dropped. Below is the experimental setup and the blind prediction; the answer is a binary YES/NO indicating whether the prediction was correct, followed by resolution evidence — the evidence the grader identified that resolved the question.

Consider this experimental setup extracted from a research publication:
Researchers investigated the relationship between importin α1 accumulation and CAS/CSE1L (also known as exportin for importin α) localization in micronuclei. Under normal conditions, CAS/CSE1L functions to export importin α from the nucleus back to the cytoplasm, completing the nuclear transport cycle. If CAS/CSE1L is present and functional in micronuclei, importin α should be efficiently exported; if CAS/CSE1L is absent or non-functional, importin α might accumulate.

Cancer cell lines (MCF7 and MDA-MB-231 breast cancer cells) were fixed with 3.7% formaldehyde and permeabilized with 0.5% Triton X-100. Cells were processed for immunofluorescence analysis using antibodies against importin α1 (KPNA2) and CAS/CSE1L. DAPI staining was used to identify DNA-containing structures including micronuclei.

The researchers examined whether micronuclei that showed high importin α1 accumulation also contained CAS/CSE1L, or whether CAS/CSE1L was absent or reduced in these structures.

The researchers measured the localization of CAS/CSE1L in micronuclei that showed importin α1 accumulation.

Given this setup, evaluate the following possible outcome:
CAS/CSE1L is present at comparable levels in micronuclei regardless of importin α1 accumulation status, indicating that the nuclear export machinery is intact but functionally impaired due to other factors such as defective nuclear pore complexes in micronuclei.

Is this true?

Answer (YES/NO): YES